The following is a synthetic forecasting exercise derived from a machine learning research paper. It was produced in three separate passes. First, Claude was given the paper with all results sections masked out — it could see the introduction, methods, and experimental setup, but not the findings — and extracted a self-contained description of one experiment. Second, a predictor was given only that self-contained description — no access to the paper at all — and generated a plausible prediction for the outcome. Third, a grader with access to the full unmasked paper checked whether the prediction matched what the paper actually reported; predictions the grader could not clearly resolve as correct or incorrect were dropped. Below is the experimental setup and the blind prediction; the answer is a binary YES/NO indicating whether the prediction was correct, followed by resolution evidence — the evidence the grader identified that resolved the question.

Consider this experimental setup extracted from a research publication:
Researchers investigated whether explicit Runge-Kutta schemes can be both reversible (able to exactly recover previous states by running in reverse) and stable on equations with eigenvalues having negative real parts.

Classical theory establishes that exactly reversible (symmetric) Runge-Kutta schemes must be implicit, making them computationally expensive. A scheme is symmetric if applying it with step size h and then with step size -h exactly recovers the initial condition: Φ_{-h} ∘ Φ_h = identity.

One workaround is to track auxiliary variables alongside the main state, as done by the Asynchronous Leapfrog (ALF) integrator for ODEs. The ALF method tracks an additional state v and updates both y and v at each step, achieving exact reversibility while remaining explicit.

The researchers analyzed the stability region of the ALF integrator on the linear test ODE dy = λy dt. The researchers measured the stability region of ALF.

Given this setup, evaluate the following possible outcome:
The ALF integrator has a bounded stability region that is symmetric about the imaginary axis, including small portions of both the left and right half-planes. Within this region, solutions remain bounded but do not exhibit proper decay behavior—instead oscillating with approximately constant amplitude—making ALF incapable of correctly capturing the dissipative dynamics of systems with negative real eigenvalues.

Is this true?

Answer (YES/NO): NO